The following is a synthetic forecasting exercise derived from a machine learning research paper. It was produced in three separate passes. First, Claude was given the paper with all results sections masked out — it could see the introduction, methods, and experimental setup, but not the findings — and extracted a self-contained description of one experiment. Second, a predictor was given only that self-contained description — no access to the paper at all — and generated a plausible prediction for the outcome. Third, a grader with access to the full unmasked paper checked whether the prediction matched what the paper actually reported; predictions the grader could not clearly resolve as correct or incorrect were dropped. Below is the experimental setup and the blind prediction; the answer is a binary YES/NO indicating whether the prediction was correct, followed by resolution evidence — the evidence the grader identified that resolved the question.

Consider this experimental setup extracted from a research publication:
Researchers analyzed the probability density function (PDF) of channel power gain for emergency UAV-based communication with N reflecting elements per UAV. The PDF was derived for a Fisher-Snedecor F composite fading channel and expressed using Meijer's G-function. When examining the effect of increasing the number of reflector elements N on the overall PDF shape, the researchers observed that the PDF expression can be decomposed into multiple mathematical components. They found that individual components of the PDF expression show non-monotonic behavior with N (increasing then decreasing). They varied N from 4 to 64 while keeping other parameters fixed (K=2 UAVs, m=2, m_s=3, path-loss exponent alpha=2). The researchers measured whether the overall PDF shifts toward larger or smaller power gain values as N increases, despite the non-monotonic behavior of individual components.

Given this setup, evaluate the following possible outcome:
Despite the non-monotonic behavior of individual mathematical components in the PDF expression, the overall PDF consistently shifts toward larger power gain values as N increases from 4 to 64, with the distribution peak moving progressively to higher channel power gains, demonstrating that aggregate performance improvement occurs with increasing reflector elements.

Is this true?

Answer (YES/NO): YES